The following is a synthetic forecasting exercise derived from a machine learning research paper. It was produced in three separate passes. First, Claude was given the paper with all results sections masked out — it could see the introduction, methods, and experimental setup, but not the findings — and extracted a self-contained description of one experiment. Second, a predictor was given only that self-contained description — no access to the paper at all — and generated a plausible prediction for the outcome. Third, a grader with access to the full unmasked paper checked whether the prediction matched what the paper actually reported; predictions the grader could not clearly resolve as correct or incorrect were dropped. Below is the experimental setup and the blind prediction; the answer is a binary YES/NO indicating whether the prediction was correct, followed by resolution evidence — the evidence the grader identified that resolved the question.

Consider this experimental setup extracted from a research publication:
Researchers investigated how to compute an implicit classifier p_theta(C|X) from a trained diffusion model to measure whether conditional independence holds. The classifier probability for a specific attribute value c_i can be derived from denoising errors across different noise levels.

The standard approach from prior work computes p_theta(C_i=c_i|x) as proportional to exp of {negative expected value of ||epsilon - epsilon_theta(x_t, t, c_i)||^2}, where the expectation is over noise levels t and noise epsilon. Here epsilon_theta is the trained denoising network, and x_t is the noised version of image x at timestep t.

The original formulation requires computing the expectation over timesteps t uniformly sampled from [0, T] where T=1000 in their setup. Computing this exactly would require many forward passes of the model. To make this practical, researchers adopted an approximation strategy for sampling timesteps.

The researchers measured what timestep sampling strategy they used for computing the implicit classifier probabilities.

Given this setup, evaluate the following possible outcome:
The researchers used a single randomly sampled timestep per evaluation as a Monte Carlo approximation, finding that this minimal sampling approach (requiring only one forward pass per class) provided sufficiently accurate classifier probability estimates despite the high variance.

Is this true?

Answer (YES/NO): NO